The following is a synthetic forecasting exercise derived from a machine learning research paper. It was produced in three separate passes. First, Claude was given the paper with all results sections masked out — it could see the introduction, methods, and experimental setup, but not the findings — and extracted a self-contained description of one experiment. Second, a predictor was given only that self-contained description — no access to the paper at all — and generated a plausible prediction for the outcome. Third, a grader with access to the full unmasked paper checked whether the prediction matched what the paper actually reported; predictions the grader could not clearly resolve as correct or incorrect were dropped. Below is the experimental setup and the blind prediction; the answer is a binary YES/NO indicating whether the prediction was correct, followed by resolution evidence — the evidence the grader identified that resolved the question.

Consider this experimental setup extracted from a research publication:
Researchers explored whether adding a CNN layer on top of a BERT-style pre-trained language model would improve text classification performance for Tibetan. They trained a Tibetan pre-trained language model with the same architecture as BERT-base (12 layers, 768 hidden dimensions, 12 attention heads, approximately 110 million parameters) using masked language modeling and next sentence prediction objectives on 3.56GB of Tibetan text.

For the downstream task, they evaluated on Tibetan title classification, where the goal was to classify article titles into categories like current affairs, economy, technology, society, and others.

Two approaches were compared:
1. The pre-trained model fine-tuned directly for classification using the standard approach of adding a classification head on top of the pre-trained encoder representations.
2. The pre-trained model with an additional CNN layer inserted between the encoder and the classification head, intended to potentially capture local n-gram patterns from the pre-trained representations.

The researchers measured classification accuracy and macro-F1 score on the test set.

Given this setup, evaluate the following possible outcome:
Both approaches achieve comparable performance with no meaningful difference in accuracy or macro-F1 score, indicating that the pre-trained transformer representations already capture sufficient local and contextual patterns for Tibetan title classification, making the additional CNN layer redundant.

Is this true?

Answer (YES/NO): NO